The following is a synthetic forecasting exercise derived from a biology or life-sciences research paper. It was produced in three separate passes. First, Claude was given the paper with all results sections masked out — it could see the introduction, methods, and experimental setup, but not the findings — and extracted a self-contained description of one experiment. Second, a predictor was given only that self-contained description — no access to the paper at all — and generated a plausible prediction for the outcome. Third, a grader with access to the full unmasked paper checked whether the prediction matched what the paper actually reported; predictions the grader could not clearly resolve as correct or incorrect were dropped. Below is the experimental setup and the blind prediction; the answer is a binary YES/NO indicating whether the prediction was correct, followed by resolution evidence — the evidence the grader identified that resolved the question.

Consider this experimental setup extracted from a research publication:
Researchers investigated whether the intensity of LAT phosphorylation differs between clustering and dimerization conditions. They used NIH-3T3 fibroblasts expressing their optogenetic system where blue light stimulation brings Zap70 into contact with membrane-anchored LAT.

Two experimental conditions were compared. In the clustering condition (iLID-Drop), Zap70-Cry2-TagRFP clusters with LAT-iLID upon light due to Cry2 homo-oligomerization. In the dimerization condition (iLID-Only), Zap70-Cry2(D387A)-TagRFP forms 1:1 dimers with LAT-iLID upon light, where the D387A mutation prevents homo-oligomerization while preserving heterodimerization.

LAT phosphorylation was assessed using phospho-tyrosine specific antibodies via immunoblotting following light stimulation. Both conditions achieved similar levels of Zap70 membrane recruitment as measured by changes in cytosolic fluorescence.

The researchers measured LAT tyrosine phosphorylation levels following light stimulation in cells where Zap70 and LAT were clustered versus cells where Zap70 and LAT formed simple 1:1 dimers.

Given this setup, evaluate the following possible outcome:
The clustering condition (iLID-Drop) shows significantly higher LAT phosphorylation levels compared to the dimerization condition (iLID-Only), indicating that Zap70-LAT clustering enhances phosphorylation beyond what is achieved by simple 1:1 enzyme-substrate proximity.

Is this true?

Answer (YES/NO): YES